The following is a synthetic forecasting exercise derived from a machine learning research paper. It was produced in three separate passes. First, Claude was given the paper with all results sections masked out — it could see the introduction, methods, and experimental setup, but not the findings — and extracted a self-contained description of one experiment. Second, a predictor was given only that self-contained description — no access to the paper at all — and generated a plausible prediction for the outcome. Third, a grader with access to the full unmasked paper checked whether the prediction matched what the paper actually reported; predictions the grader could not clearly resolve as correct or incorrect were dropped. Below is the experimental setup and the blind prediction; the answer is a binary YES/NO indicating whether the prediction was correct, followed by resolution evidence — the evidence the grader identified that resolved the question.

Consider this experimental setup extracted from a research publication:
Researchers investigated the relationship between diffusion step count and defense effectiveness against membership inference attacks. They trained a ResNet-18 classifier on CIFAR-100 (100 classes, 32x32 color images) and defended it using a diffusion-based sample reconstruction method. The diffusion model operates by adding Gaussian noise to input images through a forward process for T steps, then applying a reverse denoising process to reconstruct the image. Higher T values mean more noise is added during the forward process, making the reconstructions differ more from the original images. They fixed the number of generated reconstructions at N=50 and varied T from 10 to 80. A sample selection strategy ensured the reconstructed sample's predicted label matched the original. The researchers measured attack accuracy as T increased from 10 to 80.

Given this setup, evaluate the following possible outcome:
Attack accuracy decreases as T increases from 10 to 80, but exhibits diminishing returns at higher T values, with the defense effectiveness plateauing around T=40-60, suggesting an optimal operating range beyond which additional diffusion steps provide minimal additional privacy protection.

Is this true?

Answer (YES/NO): NO